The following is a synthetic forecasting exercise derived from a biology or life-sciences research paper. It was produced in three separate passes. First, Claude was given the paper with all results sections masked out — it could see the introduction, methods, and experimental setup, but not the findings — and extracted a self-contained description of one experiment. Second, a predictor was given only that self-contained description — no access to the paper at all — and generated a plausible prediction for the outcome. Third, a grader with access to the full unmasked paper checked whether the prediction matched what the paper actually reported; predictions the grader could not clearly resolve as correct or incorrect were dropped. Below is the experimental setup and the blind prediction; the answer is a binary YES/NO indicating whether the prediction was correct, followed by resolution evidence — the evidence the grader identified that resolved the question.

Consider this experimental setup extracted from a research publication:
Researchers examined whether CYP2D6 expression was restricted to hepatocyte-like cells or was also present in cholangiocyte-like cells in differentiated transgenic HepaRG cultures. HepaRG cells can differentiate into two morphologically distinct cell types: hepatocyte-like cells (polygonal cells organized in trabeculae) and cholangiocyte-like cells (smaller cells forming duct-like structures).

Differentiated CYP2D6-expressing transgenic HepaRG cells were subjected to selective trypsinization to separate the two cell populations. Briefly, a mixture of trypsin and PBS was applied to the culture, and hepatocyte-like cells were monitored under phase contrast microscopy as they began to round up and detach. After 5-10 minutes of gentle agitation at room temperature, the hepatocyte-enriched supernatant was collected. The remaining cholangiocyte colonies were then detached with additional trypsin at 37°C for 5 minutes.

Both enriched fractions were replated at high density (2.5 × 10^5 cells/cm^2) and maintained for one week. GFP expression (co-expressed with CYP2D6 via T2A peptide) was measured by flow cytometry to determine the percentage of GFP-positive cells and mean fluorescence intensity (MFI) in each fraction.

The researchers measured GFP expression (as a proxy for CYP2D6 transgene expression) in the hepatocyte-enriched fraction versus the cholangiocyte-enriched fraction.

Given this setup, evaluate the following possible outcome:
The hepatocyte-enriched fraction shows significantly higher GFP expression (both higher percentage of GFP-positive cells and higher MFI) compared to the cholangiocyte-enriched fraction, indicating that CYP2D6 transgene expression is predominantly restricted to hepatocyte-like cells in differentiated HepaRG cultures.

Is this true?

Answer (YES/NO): NO